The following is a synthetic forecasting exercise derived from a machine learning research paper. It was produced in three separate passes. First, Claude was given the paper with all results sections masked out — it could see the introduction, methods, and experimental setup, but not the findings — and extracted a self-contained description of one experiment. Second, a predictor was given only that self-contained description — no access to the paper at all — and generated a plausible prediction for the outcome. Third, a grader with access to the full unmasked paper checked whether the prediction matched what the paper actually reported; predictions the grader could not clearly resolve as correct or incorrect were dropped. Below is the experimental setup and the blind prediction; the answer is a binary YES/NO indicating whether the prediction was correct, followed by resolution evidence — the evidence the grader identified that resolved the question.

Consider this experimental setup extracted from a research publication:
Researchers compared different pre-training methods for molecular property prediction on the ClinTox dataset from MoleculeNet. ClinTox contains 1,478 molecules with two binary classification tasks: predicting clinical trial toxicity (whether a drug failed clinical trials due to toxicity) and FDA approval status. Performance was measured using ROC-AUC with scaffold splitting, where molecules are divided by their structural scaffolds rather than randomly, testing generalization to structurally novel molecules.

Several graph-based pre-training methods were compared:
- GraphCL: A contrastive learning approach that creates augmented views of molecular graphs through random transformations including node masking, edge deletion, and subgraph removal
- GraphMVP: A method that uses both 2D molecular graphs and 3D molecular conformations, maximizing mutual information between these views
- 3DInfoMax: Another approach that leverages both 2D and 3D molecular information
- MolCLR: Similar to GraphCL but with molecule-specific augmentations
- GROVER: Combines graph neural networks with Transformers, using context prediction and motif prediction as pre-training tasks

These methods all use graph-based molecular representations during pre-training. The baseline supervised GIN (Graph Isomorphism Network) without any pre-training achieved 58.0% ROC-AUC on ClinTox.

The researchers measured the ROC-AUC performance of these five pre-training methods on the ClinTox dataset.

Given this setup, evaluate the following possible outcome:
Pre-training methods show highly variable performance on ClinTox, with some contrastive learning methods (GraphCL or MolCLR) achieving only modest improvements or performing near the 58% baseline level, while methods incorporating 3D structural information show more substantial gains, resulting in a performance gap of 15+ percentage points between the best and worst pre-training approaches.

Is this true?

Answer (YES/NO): NO